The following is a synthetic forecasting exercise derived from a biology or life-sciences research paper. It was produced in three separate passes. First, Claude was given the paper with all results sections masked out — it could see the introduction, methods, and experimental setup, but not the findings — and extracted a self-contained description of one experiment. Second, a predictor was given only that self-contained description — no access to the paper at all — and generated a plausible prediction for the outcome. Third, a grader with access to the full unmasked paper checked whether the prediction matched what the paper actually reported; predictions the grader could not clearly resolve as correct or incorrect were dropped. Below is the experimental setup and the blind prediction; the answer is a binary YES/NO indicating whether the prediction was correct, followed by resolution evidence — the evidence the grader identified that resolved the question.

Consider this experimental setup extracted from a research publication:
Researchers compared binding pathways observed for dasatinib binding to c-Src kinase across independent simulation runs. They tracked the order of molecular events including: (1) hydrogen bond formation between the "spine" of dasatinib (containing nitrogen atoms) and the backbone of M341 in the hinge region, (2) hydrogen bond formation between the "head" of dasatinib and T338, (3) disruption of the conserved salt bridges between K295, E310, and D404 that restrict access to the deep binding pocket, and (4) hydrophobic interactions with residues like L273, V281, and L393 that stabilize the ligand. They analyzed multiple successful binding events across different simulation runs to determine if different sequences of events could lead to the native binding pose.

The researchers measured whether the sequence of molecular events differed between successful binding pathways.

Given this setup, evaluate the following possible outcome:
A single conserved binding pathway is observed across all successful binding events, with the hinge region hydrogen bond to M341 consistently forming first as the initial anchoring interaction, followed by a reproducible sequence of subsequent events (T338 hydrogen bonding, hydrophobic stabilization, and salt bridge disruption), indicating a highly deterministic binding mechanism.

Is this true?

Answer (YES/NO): NO